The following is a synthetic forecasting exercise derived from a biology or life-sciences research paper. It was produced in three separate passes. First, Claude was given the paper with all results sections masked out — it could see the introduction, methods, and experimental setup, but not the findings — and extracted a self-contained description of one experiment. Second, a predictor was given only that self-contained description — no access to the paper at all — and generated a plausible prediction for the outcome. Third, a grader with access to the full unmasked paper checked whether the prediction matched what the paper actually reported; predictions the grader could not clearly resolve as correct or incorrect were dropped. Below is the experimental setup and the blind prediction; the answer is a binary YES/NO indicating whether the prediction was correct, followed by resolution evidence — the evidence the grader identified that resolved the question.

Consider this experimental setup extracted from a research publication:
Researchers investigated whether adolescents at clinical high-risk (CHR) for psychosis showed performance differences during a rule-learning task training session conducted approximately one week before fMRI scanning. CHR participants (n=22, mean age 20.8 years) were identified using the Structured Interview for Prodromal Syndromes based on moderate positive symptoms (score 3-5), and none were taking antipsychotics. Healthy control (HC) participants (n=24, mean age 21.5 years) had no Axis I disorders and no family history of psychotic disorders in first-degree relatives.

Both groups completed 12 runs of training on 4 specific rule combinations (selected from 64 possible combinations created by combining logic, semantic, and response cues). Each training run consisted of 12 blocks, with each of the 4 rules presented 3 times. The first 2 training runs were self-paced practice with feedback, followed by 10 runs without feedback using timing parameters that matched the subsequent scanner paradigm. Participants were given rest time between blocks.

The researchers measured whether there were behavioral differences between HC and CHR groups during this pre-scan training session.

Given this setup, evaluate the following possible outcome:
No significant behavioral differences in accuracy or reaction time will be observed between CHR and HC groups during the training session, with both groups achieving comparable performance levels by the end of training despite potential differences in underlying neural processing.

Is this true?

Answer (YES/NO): NO